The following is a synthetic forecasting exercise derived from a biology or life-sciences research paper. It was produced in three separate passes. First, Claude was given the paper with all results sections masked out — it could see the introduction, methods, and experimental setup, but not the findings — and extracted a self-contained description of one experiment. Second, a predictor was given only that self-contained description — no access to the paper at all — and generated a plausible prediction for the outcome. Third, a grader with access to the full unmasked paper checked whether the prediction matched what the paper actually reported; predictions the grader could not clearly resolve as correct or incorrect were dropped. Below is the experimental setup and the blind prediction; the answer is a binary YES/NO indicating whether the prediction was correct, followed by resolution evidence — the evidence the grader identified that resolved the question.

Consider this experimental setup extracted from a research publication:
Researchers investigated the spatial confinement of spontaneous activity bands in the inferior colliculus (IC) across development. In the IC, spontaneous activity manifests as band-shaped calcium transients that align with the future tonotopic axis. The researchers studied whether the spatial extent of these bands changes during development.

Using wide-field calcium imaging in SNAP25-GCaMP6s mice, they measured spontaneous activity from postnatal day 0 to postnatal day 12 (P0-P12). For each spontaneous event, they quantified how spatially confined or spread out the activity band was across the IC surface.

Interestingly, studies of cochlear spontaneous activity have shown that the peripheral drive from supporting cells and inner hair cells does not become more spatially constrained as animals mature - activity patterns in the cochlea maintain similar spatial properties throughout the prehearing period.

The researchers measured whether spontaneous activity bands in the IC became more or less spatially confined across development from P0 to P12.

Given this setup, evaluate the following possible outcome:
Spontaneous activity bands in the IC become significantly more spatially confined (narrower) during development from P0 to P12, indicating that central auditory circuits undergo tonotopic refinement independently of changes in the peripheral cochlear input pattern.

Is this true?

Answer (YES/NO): YES